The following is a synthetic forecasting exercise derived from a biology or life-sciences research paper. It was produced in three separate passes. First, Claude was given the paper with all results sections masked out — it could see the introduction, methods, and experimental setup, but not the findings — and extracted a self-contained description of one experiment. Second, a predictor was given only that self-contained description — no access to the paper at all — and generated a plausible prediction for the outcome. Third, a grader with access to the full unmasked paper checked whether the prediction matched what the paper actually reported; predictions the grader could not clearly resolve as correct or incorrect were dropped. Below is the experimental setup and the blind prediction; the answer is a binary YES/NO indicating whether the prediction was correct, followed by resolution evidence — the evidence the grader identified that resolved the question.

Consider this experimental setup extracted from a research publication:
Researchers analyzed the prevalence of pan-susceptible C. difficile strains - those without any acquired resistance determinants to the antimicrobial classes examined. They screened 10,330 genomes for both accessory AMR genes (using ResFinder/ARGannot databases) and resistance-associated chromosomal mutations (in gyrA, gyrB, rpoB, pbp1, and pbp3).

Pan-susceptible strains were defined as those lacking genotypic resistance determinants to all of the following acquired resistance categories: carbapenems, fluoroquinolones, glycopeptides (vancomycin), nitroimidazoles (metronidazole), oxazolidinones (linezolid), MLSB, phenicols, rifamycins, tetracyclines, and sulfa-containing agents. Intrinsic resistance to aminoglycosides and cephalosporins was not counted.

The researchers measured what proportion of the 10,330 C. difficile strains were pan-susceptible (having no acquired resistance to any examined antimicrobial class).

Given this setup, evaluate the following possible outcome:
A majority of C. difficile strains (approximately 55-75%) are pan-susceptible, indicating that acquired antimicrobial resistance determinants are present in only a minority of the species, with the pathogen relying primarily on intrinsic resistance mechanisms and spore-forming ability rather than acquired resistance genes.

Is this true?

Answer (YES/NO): YES